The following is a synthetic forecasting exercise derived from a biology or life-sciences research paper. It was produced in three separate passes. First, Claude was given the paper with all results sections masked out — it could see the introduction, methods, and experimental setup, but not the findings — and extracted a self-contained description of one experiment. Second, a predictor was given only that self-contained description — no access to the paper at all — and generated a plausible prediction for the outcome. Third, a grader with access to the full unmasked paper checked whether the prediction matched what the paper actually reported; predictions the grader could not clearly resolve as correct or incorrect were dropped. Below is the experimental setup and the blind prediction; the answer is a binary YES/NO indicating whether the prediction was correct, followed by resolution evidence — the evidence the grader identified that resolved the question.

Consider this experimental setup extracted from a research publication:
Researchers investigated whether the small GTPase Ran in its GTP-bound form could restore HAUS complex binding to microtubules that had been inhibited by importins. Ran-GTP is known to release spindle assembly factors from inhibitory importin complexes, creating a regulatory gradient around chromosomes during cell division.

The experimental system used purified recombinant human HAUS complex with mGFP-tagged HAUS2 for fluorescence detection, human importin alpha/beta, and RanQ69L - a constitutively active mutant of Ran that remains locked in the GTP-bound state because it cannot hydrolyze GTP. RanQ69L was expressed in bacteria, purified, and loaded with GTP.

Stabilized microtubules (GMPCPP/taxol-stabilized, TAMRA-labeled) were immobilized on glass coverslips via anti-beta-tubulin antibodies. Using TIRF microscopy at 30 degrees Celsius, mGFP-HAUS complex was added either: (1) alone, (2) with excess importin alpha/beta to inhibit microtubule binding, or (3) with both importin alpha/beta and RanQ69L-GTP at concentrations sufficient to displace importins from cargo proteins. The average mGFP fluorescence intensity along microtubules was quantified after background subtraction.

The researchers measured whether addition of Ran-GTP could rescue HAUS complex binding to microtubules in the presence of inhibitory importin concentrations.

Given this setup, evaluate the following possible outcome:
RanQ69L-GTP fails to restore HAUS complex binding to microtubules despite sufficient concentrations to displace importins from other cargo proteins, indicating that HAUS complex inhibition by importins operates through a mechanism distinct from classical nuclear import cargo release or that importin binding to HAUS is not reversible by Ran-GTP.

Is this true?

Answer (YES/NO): NO